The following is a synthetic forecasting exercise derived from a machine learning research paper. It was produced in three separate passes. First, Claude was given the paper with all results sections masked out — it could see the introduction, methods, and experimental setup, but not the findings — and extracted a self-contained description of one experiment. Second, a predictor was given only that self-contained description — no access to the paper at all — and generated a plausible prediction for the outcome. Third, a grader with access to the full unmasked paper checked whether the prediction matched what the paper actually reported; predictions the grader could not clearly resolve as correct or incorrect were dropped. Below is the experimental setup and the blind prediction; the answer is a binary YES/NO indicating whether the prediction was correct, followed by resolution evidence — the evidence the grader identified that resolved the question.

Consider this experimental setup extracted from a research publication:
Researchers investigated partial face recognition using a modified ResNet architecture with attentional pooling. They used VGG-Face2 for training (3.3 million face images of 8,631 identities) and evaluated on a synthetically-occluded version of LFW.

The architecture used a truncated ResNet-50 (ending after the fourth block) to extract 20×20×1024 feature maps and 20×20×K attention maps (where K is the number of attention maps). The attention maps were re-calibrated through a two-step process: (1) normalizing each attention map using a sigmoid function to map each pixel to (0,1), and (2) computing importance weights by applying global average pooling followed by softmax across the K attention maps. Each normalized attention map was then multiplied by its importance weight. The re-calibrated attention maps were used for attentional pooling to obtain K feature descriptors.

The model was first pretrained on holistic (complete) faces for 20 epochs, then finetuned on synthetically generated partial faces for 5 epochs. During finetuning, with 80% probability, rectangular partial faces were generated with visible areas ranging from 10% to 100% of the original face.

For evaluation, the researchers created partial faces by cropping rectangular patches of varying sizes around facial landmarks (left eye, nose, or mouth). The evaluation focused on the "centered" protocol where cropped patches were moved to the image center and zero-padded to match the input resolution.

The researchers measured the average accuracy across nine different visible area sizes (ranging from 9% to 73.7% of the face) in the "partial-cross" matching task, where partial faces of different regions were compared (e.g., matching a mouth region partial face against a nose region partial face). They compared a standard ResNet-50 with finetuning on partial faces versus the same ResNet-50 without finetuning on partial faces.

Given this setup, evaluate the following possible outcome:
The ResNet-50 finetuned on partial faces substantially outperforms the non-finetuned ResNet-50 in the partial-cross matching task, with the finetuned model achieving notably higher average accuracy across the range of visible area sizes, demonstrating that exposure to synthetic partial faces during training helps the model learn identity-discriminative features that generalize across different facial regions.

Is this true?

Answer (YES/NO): YES